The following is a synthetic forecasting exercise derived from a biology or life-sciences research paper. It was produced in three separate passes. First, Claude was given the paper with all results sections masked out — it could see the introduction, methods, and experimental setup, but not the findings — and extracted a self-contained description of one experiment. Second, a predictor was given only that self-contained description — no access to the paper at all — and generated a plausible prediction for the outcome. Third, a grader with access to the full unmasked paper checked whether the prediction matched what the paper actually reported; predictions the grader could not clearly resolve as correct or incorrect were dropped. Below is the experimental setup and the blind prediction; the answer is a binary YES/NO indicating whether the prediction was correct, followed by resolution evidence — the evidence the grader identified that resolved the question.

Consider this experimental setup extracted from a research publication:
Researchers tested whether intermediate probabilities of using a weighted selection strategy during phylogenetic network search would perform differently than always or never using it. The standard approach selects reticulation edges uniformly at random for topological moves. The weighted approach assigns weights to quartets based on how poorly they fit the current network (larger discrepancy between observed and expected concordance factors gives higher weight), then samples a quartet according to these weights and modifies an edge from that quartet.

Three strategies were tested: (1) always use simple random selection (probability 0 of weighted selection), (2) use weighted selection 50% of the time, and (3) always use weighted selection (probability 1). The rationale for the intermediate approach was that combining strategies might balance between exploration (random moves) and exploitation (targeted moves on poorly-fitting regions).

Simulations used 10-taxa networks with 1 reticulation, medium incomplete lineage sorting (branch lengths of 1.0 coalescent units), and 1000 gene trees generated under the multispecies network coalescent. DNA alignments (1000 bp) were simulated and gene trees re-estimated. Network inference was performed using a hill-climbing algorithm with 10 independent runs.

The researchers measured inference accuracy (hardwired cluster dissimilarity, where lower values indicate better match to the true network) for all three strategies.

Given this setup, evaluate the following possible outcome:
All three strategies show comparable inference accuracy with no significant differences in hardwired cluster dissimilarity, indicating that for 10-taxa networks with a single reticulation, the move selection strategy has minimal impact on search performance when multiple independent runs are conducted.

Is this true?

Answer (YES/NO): YES